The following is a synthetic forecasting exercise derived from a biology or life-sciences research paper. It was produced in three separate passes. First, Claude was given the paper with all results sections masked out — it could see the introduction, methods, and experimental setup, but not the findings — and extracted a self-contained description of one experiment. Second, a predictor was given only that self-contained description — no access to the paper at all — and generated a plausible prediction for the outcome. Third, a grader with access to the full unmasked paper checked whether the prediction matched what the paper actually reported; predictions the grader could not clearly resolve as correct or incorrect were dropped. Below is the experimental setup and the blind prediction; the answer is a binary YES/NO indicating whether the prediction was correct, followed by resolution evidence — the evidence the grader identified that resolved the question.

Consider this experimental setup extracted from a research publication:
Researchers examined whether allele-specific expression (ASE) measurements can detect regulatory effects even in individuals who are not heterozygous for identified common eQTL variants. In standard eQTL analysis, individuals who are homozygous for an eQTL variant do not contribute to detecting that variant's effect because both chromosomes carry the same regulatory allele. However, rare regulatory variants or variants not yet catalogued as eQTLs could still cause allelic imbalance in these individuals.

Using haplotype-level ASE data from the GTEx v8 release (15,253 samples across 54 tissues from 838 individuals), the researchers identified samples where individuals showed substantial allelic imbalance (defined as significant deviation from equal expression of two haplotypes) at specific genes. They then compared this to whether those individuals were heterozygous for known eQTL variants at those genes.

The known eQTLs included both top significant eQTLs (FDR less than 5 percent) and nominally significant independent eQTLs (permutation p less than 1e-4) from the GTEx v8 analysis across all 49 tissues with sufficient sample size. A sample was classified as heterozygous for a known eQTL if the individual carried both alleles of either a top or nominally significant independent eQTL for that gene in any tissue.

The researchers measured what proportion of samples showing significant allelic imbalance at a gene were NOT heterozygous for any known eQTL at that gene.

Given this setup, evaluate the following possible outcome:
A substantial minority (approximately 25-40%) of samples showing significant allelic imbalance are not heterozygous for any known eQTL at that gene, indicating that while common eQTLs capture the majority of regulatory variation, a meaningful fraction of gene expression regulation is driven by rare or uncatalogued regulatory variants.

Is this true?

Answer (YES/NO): NO